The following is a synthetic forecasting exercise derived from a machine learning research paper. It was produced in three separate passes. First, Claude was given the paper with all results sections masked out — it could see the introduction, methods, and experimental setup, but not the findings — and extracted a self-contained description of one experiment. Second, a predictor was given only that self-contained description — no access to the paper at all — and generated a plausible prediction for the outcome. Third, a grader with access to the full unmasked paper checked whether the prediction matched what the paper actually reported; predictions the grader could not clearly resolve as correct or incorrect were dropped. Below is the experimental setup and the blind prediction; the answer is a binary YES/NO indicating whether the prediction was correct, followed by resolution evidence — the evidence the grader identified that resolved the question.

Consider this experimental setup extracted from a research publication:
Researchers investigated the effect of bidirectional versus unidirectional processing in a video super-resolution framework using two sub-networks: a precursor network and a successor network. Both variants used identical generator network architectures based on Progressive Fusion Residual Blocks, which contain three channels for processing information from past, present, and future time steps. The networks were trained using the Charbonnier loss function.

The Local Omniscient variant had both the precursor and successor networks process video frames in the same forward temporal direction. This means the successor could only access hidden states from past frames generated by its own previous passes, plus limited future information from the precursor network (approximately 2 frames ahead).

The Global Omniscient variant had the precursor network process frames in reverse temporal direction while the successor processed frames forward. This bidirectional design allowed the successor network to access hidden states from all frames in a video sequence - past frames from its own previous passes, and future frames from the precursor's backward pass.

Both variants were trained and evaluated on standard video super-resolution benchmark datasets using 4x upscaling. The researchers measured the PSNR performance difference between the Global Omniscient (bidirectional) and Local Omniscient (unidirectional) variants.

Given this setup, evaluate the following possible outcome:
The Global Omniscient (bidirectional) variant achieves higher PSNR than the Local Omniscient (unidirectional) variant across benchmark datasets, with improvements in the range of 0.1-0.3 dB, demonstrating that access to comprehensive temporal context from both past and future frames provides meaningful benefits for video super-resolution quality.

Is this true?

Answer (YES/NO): YES